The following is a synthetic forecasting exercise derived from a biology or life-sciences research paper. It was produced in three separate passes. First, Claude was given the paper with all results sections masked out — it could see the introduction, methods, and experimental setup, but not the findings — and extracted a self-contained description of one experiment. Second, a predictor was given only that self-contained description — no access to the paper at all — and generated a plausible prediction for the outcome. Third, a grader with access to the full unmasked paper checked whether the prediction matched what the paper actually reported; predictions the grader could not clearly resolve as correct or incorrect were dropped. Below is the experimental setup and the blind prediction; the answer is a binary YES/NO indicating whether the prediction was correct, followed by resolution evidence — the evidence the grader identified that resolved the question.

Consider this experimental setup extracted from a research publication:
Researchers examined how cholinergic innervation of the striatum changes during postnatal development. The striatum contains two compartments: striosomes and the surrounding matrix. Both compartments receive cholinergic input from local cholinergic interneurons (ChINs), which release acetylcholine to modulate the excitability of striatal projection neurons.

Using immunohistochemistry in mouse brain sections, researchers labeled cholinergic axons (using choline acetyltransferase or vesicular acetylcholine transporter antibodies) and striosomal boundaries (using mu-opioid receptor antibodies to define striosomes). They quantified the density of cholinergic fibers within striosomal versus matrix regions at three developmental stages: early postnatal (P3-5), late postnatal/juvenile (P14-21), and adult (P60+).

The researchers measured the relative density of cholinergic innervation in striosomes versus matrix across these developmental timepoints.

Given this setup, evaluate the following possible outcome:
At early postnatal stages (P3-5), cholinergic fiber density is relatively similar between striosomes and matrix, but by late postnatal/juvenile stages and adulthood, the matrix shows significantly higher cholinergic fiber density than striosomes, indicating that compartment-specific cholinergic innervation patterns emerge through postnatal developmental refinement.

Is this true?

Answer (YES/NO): NO